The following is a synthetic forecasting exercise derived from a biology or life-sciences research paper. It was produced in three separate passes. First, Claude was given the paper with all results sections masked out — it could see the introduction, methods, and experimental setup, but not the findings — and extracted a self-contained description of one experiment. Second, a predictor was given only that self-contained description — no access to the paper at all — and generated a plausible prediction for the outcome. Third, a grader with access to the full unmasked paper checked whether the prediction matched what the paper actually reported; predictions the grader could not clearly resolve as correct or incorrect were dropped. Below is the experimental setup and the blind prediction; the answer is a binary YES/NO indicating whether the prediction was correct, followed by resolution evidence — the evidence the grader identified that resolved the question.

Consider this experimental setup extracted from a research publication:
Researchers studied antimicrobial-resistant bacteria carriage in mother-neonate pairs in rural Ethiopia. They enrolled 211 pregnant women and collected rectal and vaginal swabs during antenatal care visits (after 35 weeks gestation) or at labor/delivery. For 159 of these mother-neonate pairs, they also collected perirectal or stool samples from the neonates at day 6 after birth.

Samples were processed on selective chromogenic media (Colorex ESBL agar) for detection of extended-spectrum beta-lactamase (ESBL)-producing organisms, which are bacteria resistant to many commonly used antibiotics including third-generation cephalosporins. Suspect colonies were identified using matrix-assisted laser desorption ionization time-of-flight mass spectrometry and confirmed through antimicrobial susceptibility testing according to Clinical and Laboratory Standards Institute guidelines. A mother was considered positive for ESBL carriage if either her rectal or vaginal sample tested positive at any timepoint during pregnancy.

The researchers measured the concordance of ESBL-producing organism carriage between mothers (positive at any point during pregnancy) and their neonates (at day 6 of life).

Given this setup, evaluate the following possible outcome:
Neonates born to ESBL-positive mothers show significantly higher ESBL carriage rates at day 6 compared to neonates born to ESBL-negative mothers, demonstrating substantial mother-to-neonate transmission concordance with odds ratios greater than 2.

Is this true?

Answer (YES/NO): NO